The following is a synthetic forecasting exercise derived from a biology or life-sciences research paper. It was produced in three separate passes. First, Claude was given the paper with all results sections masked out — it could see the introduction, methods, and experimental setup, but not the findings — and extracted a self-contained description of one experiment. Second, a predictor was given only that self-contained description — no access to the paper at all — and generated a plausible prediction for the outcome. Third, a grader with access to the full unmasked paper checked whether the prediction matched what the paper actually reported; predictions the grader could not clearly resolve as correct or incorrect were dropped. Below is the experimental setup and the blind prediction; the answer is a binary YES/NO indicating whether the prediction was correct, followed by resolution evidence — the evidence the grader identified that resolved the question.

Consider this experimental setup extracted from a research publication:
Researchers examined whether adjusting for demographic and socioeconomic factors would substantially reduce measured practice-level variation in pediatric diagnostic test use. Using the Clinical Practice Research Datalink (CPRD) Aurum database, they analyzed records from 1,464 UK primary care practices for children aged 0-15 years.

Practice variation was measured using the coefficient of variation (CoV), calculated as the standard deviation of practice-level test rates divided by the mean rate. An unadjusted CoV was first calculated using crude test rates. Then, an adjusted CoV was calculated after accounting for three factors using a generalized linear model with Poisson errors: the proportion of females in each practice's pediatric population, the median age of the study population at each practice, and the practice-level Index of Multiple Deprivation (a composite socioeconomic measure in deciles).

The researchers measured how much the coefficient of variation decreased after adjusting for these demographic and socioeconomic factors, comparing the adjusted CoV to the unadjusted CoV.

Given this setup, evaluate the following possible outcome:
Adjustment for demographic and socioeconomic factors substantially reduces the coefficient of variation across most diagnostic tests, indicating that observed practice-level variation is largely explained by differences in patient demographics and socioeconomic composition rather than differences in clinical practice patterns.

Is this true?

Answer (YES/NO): NO